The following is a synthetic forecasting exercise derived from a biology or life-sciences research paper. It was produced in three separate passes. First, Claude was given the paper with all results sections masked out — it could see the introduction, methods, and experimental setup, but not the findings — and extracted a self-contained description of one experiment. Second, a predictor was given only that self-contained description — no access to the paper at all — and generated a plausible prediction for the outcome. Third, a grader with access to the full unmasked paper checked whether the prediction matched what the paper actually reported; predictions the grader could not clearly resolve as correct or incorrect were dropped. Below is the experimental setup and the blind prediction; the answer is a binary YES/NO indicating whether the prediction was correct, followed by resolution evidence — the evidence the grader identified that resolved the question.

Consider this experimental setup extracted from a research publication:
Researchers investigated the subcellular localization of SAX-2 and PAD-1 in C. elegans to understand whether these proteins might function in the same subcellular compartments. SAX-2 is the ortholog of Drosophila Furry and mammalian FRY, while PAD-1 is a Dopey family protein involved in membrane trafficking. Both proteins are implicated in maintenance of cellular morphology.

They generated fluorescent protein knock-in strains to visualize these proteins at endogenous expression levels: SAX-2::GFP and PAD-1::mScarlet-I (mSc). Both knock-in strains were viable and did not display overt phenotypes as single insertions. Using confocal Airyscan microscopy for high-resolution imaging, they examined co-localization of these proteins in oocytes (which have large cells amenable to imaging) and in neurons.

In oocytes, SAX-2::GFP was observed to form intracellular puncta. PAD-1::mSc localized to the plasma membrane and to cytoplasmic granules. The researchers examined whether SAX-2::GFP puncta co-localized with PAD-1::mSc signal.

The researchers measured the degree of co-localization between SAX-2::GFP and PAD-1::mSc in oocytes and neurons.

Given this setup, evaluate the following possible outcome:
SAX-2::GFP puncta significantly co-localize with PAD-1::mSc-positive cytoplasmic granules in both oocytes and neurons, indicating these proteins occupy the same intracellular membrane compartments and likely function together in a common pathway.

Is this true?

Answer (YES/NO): NO